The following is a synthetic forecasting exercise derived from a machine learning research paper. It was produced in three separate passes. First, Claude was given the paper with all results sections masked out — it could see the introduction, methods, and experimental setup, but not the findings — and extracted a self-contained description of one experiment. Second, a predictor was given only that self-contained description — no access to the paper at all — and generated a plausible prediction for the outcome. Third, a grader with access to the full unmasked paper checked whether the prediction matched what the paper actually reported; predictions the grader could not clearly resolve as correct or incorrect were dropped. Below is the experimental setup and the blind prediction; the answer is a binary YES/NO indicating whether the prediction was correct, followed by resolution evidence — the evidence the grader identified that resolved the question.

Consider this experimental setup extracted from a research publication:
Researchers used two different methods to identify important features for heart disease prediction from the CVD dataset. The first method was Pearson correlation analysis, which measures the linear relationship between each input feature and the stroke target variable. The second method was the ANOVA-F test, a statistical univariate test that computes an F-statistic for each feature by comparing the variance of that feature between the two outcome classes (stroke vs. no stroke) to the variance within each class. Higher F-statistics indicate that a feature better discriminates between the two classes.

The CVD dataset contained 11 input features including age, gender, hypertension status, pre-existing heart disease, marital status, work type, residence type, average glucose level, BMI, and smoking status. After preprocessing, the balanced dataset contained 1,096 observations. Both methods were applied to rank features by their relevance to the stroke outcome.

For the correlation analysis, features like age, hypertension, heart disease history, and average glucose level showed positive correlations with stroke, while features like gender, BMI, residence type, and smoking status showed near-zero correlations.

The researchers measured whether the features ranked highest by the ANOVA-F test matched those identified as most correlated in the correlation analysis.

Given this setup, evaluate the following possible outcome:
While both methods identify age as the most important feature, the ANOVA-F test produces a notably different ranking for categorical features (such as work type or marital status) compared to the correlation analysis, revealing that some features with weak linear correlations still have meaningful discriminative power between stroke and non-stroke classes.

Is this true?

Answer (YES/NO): NO